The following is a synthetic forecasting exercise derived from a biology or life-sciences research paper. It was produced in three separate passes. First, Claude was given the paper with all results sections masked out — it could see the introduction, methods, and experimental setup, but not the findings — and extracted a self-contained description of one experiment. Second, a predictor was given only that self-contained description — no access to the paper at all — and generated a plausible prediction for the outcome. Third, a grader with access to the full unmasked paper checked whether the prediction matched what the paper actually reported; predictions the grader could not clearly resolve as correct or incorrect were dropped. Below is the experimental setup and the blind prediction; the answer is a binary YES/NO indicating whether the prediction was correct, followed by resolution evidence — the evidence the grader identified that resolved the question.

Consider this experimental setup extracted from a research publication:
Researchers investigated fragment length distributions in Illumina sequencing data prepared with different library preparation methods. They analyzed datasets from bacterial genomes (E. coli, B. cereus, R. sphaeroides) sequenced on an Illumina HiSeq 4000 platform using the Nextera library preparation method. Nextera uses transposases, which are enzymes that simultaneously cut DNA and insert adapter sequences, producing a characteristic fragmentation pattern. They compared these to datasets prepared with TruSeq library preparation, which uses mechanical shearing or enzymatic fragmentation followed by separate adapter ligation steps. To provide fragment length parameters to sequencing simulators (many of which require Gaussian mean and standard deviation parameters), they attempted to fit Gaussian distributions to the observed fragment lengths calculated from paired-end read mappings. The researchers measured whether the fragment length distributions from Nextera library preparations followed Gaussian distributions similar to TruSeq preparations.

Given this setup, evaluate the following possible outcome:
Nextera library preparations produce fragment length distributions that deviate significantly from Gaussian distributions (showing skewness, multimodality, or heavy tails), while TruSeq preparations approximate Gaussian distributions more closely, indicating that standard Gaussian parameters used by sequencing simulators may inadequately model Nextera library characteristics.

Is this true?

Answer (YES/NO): YES